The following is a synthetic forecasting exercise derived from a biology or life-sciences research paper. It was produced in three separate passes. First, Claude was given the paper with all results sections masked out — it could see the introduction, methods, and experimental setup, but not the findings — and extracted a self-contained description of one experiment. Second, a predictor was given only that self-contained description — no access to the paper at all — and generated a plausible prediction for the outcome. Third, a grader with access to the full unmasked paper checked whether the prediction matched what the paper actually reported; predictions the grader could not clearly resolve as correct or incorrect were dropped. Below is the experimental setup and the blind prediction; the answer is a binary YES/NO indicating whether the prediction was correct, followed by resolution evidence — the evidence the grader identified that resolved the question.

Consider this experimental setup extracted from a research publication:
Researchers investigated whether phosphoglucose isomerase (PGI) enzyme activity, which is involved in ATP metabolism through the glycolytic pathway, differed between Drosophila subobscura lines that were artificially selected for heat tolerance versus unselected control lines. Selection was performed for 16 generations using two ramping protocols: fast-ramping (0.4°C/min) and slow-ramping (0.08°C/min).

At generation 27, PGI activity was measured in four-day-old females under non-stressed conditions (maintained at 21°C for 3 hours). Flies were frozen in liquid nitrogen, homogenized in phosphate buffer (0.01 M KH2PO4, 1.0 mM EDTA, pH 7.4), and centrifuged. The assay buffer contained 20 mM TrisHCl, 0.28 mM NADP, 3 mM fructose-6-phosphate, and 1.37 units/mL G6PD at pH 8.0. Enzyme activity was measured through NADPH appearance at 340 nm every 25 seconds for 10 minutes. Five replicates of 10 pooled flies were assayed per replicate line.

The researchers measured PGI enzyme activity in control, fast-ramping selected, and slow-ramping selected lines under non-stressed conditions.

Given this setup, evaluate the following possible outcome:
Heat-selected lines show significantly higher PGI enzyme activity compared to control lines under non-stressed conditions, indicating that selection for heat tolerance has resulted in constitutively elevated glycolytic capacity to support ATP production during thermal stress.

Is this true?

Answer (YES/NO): NO